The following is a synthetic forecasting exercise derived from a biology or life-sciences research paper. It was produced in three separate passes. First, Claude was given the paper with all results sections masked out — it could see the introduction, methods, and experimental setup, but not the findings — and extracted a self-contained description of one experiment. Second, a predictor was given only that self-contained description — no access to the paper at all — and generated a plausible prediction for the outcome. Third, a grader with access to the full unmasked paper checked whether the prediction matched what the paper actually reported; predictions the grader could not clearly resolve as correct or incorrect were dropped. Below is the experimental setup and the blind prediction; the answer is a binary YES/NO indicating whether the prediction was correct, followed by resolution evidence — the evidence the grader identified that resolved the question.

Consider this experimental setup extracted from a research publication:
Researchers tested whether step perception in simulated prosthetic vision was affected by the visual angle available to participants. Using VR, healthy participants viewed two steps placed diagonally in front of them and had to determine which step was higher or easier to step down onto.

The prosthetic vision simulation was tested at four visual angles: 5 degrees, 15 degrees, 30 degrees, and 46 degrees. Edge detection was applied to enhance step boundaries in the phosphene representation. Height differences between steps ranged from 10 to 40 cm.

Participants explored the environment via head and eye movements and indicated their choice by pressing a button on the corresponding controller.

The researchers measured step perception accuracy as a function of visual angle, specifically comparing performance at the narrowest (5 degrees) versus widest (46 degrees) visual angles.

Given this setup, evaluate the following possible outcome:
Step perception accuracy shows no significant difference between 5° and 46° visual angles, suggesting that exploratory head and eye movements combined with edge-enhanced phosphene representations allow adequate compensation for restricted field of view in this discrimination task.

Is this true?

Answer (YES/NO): NO